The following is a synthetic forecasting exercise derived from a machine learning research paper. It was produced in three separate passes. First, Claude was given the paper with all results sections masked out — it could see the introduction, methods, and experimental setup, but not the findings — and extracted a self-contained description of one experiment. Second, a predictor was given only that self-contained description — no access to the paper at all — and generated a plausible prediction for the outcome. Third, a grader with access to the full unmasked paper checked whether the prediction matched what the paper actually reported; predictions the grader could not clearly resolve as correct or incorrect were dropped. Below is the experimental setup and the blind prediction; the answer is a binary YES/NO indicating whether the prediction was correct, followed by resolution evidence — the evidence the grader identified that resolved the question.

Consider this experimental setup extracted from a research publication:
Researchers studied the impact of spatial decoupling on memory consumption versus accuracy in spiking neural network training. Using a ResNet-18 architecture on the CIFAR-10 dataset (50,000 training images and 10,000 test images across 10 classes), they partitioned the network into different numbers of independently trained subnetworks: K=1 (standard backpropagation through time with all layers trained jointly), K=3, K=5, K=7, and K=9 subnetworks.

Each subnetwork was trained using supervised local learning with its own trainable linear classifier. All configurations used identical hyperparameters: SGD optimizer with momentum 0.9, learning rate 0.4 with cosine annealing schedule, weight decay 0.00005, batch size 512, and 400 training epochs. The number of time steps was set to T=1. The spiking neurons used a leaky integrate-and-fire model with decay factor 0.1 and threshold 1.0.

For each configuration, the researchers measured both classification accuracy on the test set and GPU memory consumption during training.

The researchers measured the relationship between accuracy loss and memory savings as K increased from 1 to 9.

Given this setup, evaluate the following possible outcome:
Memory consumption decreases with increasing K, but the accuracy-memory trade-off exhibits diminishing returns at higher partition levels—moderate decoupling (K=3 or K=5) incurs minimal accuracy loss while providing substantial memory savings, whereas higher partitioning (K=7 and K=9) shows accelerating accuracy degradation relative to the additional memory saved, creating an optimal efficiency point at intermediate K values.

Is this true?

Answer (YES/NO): YES